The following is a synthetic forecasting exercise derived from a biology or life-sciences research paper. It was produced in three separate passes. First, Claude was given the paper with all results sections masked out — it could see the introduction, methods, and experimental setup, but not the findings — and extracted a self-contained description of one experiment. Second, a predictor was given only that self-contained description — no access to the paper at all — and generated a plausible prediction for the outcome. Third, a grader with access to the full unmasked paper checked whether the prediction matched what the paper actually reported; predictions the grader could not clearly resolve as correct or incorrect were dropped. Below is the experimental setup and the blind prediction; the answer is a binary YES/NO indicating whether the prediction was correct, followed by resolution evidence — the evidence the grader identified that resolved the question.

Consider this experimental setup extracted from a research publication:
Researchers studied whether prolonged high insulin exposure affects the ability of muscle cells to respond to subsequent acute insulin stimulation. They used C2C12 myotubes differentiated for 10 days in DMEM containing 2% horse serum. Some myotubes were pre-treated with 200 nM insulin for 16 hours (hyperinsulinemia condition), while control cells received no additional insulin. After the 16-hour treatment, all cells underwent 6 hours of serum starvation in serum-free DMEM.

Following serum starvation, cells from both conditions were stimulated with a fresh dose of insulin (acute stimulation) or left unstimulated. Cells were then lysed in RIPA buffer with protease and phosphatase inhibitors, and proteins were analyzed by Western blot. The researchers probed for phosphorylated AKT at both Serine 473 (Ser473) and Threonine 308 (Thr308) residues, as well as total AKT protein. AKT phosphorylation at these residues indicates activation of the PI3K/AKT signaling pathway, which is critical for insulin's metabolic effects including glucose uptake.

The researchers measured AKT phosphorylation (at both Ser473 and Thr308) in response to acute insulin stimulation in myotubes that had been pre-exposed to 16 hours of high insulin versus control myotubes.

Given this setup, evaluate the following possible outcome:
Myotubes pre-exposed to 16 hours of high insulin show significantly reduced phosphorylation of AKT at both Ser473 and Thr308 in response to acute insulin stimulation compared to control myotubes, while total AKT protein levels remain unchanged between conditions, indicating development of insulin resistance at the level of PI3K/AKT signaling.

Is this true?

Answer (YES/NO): YES